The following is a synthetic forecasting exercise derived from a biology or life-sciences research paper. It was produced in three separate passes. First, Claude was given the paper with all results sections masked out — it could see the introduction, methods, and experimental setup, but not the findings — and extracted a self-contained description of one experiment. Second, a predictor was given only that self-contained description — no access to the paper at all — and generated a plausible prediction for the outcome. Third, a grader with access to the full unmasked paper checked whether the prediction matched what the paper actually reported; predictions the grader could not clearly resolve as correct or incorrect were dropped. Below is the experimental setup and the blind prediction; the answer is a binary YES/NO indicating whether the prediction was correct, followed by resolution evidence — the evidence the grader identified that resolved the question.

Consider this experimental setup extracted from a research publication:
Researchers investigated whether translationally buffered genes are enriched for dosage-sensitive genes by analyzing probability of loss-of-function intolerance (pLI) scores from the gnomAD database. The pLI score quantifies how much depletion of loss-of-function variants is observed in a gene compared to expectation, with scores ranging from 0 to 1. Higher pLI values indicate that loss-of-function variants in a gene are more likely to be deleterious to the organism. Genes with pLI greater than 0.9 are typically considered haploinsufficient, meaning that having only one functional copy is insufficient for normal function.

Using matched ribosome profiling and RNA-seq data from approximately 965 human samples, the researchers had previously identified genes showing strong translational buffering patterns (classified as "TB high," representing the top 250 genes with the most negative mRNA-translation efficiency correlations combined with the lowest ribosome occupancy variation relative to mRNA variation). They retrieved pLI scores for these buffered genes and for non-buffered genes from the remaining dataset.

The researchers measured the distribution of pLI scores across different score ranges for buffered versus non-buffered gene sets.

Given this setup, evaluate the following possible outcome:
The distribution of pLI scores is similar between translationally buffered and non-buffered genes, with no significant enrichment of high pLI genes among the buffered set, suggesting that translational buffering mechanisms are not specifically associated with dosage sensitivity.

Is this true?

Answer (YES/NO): NO